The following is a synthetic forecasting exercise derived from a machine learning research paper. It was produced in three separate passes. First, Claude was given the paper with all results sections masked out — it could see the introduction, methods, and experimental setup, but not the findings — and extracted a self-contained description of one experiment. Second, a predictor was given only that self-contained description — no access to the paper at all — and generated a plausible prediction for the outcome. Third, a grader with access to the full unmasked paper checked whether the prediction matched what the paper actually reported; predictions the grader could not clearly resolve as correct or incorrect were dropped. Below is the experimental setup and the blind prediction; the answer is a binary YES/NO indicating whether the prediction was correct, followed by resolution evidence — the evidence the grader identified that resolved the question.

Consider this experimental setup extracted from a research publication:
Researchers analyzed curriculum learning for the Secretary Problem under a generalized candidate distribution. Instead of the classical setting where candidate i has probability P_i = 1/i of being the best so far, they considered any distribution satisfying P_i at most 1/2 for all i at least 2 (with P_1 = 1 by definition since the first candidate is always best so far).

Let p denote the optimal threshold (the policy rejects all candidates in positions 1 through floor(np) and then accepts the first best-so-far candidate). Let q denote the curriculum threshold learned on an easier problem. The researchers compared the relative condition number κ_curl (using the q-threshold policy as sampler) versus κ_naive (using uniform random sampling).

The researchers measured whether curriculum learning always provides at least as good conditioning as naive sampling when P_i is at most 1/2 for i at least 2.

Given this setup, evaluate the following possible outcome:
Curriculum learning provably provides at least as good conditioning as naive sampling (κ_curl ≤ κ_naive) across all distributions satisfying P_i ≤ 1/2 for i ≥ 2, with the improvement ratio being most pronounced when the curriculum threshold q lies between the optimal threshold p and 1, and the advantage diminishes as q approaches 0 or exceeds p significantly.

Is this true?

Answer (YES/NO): NO